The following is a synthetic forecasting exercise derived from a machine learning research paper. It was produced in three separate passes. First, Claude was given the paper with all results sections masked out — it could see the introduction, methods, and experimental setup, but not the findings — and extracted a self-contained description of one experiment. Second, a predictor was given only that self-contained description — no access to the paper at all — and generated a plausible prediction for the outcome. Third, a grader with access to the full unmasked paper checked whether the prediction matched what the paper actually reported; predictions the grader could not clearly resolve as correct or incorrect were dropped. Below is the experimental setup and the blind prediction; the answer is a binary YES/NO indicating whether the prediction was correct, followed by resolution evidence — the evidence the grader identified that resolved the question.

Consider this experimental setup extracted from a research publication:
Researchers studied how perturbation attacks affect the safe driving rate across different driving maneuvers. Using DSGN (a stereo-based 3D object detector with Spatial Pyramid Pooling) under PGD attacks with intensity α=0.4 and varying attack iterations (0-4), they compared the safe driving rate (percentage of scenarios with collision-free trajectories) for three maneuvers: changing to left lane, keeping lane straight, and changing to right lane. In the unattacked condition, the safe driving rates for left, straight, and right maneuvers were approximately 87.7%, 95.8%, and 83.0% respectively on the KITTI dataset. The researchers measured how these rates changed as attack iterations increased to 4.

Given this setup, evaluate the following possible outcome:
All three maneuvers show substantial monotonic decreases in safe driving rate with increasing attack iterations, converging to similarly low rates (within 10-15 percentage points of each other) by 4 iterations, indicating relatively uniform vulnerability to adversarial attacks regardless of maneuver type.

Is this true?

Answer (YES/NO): NO